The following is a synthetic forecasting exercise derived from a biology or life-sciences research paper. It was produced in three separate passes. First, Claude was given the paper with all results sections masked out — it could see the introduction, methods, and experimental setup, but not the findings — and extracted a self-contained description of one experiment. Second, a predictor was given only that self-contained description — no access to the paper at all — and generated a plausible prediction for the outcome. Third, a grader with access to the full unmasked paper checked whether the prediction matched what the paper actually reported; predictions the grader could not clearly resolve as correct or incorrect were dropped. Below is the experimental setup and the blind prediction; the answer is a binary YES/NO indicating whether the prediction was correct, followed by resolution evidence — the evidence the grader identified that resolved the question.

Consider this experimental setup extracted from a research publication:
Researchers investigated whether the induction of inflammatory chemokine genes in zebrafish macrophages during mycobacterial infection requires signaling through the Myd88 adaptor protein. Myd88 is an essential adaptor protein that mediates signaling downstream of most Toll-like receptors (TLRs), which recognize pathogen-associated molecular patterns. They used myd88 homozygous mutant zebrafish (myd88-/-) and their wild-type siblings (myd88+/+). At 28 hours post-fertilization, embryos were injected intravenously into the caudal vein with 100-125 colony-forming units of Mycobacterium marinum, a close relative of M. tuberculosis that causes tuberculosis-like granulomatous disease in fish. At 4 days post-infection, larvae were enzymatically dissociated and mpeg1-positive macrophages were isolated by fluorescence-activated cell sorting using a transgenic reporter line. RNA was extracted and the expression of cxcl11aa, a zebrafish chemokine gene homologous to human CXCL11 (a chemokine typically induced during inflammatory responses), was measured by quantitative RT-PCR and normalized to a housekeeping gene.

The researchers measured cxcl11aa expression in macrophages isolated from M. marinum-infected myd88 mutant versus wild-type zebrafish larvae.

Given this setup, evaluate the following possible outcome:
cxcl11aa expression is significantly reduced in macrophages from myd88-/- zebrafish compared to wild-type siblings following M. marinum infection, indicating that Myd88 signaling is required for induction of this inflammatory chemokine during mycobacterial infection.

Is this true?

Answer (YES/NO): YES